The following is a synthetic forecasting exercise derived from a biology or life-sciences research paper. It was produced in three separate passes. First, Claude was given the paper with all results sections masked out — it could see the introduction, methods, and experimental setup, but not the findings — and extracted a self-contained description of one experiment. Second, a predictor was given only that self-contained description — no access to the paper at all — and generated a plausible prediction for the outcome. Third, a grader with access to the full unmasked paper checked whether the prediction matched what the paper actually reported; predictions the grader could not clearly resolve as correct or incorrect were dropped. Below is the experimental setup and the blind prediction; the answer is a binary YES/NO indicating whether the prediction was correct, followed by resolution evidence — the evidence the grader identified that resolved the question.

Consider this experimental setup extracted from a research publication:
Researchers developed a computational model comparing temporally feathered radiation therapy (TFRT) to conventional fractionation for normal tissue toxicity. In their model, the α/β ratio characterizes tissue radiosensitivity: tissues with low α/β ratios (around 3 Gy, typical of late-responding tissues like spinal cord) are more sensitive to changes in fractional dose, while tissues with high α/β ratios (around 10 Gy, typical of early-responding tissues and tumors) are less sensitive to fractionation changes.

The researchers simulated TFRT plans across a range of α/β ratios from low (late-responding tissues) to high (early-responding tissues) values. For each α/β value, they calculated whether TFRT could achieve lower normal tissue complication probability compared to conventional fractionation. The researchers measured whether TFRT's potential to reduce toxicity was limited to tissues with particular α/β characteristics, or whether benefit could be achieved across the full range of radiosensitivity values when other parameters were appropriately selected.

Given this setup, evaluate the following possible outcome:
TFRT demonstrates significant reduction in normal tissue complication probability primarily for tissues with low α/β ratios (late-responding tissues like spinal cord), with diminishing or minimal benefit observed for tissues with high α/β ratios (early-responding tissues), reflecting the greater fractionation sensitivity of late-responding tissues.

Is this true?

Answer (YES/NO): NO